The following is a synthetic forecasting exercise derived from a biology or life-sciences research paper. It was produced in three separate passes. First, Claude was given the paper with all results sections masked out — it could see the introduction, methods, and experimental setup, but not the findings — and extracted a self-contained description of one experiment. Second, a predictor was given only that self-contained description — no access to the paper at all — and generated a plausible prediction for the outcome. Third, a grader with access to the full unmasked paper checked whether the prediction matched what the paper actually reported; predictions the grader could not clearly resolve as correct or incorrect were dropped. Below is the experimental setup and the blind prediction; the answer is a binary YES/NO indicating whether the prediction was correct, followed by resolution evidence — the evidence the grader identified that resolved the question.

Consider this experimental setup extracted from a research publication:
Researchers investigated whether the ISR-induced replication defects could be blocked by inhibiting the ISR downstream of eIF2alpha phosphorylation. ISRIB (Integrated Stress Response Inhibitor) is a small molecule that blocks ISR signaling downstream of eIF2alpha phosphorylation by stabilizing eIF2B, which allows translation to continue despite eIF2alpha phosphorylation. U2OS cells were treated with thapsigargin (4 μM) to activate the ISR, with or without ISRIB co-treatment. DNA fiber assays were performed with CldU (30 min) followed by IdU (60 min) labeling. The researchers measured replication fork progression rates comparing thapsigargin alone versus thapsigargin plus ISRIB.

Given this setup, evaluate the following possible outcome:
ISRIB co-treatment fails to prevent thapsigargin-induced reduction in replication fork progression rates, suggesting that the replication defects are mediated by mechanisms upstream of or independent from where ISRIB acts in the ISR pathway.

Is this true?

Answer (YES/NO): NO